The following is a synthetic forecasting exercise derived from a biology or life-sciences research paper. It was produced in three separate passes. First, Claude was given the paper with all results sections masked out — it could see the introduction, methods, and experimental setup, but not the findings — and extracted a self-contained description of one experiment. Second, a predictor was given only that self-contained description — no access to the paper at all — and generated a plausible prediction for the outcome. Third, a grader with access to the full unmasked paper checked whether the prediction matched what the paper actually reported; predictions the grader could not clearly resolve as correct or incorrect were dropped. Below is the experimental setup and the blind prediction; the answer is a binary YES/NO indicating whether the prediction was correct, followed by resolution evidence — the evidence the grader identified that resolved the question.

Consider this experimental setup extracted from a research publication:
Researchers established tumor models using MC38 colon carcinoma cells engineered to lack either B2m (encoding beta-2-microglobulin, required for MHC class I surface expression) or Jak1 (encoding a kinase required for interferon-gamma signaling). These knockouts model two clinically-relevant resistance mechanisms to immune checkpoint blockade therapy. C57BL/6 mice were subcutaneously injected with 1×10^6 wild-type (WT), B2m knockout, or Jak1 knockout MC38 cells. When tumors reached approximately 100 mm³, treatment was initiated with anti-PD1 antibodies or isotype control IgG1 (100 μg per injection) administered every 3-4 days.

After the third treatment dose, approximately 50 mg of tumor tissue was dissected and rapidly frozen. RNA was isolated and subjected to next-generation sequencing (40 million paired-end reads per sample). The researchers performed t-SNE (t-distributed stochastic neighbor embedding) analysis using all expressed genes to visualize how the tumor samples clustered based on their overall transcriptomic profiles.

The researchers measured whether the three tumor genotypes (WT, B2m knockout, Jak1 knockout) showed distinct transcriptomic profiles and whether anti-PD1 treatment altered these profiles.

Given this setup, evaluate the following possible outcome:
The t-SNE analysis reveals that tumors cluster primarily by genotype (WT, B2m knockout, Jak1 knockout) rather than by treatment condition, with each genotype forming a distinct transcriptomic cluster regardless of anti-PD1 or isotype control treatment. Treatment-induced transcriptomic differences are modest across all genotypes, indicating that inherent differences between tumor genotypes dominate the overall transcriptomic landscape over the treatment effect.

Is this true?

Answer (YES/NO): NO